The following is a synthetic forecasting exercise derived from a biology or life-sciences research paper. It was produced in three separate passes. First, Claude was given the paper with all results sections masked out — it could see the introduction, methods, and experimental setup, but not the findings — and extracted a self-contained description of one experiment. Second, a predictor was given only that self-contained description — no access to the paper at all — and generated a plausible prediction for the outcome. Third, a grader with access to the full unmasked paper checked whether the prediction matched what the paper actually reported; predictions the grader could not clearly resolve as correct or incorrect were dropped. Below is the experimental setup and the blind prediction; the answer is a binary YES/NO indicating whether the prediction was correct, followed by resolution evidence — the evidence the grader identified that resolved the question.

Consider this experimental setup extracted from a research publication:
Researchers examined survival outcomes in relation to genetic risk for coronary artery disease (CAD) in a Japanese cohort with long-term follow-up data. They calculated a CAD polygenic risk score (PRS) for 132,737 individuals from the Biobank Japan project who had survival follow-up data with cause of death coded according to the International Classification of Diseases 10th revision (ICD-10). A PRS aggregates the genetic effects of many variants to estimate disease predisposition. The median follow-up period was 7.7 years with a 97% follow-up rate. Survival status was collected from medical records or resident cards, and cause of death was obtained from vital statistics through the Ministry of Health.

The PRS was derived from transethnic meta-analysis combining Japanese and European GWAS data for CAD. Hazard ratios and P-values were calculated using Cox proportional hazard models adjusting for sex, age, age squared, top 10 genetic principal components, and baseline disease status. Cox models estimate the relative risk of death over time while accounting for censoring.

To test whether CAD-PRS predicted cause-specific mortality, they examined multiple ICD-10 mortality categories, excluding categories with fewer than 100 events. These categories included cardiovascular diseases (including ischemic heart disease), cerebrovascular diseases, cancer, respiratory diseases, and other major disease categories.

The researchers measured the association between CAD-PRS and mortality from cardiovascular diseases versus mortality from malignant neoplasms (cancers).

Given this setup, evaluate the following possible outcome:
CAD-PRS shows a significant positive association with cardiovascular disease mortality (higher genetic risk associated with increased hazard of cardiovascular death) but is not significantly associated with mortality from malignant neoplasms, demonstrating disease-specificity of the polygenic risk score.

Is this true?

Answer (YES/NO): YES